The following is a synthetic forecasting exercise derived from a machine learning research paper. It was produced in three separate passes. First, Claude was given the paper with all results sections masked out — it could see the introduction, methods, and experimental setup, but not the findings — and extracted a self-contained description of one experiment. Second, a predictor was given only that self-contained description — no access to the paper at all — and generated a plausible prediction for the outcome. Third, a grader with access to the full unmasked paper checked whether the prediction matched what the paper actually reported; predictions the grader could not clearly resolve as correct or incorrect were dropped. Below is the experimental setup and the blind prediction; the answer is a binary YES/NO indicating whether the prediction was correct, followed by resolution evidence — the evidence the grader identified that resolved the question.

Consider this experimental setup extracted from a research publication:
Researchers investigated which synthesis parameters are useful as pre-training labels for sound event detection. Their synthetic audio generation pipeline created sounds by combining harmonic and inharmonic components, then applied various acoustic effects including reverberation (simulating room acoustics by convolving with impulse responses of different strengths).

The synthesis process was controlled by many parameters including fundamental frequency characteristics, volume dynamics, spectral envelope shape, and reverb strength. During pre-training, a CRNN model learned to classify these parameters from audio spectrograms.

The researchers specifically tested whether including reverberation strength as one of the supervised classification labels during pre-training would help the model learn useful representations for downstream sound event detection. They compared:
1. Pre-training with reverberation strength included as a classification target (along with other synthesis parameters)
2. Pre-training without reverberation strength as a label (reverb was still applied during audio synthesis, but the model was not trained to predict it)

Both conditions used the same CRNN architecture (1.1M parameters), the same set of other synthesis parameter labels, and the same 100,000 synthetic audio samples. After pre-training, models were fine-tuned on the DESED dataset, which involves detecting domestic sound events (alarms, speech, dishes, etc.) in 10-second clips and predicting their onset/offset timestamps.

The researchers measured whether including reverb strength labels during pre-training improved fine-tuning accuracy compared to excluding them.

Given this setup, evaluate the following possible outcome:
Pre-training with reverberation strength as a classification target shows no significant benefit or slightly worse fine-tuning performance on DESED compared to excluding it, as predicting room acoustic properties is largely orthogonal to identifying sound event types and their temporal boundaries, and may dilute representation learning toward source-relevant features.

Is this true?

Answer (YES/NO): YES